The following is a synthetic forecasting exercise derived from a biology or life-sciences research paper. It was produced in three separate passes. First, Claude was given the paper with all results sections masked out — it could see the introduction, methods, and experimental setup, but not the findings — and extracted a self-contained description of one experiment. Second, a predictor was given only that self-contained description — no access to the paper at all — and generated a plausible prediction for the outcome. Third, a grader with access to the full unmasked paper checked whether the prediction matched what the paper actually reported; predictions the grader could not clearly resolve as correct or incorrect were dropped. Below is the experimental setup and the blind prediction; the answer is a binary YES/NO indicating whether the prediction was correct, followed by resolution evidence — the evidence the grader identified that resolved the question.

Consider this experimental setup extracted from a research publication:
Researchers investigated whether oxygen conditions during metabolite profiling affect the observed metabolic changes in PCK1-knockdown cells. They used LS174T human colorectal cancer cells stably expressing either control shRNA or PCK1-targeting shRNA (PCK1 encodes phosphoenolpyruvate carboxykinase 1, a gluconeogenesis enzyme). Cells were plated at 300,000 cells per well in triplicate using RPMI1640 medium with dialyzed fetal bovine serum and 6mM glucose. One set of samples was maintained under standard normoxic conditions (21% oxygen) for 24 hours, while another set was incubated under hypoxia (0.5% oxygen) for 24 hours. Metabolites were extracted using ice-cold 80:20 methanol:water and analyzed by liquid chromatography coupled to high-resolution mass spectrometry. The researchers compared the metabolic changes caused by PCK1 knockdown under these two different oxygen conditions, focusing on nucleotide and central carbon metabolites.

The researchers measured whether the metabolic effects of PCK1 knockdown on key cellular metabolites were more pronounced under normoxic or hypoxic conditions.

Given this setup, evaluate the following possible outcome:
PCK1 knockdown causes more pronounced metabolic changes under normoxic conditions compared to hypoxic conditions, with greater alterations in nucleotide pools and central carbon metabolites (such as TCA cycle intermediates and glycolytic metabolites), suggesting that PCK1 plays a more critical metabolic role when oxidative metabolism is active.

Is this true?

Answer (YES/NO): NO